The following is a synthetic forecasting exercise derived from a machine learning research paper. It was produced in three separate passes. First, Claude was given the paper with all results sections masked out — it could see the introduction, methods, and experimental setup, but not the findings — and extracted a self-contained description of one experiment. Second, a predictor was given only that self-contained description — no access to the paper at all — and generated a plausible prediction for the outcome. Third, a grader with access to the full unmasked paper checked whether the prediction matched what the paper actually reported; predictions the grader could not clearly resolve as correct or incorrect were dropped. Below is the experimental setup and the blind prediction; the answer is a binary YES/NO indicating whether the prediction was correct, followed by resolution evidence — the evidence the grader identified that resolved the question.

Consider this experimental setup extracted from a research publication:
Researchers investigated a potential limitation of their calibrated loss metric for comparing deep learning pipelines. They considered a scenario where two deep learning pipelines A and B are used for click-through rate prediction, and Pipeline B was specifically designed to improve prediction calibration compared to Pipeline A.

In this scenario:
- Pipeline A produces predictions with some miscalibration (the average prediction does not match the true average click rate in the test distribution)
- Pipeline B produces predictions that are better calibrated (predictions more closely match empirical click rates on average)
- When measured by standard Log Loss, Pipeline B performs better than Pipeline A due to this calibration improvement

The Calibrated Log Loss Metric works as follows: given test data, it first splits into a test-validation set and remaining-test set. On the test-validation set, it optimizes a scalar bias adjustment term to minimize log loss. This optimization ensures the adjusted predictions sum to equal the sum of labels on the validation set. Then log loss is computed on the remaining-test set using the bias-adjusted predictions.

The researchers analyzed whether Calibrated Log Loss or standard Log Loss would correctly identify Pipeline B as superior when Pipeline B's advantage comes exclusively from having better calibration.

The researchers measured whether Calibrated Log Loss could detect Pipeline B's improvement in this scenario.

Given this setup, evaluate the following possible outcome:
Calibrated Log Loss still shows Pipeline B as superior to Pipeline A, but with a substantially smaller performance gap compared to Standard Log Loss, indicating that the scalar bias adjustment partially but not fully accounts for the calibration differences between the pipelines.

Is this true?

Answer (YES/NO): NO